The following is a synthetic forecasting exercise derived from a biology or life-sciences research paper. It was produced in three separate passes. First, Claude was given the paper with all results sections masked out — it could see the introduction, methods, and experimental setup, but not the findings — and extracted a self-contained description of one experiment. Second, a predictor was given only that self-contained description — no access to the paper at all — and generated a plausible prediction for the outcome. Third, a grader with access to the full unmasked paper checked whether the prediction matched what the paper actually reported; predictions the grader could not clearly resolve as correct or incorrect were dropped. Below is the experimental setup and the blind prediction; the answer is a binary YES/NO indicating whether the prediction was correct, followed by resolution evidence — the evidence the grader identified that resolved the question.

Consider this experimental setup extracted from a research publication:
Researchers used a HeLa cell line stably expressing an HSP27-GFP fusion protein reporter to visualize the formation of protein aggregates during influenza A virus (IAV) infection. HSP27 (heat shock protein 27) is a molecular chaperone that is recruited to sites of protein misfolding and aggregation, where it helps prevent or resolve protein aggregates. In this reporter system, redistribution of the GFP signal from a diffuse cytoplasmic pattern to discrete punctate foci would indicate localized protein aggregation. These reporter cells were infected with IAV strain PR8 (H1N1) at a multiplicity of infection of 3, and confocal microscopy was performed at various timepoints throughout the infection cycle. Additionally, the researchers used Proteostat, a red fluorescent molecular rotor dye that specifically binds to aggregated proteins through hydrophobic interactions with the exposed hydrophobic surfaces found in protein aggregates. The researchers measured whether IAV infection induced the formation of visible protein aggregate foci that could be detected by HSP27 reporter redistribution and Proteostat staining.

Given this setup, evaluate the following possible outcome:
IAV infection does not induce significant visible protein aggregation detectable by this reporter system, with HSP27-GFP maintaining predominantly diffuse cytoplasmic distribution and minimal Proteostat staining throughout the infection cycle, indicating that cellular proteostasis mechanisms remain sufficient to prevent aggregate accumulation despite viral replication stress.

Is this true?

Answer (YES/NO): NO